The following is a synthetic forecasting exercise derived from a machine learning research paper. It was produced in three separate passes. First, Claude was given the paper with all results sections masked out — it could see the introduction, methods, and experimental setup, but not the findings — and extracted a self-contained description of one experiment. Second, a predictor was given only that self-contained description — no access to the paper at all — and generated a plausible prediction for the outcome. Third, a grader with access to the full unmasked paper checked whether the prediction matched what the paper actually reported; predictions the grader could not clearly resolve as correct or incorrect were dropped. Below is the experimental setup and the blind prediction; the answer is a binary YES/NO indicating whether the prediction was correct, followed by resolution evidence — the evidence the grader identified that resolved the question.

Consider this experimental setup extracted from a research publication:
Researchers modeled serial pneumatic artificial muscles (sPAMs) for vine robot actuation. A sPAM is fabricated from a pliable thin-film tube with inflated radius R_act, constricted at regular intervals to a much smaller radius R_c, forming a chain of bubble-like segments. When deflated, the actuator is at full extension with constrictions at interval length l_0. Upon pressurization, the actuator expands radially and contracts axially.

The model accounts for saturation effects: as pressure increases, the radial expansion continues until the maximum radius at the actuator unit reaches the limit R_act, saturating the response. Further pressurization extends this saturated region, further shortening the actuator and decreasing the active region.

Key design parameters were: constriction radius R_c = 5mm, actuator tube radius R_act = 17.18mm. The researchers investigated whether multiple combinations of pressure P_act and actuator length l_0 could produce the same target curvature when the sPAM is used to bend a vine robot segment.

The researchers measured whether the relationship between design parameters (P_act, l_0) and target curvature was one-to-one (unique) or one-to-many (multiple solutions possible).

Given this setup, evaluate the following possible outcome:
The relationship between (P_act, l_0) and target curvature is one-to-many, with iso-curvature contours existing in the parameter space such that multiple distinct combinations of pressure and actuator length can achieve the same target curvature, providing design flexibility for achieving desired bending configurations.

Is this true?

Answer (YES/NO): YES